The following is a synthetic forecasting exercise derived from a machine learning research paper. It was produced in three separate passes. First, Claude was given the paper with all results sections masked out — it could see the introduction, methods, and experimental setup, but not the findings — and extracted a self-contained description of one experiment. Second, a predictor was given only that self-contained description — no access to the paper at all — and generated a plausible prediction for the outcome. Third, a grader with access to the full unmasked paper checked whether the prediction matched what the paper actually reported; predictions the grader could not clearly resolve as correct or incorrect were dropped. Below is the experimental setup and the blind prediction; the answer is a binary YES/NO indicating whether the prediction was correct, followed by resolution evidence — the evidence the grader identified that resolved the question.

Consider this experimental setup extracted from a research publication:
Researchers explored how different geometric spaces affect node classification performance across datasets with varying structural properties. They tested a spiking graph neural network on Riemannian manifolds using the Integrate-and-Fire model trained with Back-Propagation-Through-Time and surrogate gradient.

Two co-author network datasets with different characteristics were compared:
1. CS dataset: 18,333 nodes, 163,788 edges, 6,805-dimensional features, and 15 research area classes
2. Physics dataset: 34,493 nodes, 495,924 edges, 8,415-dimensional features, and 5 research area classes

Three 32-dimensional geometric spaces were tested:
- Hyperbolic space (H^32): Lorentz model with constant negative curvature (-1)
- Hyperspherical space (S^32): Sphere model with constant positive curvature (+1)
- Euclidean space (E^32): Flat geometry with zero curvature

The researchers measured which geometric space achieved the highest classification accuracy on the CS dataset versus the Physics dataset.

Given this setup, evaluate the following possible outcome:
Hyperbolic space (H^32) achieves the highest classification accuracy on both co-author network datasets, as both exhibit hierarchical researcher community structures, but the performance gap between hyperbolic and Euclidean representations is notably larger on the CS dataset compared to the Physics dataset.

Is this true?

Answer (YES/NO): NO